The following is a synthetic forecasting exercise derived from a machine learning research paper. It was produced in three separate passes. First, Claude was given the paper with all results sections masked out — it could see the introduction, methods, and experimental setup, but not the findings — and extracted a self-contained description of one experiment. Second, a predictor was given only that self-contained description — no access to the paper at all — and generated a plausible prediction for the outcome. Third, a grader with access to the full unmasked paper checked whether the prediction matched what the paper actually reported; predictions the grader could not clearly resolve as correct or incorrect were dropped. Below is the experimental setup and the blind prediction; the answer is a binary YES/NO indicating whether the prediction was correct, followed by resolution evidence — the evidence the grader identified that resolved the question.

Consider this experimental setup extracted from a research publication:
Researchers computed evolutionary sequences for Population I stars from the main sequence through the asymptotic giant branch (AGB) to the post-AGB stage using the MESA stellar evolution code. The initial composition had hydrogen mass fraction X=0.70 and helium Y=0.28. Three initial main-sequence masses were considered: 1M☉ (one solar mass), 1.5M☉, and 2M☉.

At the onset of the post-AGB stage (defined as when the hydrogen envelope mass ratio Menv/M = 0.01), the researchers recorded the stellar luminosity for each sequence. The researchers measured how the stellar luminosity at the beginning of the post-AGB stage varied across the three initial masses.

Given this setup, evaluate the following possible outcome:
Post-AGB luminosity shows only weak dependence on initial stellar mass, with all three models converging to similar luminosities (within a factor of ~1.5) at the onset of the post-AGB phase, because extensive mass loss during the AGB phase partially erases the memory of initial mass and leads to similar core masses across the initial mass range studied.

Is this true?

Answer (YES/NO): NO